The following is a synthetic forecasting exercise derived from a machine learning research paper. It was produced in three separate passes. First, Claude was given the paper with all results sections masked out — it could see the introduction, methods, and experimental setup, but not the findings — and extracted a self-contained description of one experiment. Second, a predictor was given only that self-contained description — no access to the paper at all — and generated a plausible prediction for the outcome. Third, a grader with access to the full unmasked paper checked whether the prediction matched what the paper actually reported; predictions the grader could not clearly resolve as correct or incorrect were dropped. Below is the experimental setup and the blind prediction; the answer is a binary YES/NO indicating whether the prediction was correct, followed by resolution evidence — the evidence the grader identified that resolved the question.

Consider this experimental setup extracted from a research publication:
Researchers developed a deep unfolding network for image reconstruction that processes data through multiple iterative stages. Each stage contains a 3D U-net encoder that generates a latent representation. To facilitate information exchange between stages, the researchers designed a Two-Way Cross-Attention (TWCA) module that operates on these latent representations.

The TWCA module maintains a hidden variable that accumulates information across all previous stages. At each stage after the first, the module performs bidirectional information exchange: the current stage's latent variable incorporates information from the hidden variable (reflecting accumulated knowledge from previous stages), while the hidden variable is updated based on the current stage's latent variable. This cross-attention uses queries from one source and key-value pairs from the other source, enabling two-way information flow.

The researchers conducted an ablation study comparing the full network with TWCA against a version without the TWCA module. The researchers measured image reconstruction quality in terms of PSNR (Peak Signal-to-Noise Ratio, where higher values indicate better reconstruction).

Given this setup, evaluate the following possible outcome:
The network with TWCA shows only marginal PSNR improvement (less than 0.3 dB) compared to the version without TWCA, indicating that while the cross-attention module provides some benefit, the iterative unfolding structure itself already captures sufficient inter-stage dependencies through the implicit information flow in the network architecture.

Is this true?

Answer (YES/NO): NO